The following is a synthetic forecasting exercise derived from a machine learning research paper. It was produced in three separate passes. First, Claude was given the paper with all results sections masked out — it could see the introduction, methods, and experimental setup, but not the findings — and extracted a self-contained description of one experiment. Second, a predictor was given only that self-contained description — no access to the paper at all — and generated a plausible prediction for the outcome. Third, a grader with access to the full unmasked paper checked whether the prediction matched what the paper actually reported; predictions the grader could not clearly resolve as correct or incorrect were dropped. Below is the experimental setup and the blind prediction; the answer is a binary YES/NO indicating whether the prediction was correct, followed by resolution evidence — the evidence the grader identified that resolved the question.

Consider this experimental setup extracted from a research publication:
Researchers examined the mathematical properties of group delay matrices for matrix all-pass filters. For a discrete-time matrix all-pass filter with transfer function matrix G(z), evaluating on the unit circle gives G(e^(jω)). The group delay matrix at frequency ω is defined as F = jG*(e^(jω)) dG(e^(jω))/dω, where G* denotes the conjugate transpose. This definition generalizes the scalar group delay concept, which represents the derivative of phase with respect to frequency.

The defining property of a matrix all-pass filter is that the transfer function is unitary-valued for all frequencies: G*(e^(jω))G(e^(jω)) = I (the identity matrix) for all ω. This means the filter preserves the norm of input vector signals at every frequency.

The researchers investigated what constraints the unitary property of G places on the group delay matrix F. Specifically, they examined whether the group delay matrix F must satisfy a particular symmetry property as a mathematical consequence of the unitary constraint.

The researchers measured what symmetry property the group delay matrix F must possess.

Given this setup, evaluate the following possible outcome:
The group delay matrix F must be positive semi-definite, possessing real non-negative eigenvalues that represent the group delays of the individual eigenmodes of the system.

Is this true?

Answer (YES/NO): NO